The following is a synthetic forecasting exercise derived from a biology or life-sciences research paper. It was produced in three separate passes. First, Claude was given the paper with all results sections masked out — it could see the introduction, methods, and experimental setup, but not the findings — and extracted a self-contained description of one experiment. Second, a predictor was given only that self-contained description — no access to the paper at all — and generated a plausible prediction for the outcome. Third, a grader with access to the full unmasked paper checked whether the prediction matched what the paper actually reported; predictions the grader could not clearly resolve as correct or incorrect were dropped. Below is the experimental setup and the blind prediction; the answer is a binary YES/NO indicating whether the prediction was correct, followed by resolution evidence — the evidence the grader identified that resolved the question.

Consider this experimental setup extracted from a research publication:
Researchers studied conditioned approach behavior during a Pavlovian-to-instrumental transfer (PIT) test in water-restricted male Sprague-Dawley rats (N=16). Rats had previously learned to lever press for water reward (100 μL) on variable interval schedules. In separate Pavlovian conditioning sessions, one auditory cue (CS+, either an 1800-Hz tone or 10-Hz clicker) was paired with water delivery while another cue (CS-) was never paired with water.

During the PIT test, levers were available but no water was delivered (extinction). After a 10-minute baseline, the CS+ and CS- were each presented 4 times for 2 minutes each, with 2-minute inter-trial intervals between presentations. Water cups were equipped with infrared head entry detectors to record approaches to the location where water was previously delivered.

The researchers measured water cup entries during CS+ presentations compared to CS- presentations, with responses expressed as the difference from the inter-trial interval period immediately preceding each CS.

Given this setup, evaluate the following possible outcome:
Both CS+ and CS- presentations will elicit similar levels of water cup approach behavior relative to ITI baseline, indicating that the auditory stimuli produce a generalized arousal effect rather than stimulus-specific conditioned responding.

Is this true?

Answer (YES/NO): NO